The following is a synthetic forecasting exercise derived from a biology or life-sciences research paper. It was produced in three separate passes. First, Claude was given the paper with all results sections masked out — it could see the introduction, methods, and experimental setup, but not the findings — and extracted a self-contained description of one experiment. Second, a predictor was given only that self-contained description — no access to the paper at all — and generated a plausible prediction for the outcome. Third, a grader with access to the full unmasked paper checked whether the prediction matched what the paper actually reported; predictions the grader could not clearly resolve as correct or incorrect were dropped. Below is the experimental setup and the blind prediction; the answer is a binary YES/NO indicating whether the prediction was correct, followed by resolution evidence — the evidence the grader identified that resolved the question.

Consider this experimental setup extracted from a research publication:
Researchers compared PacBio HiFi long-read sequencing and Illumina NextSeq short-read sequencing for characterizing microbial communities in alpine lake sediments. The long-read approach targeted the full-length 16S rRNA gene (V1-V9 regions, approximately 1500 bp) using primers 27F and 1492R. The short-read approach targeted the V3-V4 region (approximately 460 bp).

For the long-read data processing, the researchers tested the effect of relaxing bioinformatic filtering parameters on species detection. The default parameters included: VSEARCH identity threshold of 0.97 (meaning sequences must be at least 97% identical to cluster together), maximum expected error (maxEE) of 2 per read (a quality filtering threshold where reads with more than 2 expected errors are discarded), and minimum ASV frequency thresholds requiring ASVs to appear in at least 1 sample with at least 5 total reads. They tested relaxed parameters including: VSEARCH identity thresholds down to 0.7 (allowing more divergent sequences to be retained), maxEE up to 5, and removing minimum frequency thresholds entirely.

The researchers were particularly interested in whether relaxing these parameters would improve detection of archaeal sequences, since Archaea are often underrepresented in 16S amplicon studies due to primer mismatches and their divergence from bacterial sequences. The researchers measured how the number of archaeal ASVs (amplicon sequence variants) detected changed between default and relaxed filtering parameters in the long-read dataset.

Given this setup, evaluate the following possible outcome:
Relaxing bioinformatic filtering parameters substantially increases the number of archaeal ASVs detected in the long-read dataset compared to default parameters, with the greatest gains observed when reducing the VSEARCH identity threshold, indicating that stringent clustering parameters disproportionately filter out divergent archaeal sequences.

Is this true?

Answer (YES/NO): NO